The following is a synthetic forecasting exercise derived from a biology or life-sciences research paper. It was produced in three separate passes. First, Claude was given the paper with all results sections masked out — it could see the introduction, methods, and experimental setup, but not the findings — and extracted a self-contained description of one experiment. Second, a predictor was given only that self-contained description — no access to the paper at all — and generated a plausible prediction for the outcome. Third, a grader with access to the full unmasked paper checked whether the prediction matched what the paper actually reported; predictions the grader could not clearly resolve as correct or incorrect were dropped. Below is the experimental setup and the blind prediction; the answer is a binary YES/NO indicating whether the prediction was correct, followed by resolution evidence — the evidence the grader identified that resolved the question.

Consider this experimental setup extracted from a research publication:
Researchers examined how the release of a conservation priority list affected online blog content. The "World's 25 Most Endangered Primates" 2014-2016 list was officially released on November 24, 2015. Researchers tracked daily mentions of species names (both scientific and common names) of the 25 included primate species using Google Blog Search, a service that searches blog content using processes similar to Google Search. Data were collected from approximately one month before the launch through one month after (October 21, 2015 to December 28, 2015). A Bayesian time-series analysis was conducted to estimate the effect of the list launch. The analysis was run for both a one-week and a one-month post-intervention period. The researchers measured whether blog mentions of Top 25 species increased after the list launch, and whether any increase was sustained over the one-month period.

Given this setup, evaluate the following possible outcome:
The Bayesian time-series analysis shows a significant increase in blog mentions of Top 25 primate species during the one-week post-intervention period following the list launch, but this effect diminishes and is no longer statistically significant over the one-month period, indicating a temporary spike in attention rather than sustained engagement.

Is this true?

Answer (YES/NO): NO